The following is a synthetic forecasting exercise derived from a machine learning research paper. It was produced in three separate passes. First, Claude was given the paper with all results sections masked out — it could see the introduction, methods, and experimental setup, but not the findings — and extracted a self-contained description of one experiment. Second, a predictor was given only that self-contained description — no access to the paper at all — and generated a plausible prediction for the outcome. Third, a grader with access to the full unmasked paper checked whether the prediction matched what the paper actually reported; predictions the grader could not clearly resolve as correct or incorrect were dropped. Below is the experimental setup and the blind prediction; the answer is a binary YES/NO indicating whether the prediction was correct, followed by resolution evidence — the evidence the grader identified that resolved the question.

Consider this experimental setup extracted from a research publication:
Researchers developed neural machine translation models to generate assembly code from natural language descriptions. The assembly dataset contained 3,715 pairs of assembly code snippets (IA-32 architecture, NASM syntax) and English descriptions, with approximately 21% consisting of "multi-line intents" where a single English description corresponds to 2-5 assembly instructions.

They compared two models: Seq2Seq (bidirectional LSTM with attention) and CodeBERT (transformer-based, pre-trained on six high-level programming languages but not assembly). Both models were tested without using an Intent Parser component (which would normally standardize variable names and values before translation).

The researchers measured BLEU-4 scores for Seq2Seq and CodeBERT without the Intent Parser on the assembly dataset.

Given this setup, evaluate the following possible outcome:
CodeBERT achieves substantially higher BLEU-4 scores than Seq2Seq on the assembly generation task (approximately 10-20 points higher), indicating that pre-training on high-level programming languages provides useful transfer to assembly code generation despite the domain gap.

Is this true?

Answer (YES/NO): NO